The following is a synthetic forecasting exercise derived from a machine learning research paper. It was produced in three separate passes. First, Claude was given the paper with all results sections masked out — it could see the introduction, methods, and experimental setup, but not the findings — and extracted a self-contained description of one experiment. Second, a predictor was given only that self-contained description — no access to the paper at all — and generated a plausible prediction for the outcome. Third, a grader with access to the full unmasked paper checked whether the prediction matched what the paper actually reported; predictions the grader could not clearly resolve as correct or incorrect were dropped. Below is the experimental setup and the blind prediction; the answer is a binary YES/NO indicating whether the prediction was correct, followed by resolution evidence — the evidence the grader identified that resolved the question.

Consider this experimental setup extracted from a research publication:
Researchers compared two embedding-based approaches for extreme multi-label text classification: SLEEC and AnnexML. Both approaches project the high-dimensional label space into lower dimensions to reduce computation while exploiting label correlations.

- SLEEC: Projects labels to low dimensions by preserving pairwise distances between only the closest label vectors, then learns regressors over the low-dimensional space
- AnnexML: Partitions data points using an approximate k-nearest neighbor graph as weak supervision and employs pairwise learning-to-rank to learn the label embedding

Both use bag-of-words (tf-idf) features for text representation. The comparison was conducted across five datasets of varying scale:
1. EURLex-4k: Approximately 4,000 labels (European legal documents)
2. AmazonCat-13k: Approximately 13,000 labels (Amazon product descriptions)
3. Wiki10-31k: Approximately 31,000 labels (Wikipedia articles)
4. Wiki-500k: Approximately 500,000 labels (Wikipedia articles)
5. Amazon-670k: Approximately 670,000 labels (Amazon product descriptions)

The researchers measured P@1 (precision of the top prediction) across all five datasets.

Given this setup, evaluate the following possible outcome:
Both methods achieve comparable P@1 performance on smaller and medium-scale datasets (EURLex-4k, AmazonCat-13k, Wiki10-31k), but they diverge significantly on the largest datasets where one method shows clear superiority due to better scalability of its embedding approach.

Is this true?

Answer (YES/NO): NO